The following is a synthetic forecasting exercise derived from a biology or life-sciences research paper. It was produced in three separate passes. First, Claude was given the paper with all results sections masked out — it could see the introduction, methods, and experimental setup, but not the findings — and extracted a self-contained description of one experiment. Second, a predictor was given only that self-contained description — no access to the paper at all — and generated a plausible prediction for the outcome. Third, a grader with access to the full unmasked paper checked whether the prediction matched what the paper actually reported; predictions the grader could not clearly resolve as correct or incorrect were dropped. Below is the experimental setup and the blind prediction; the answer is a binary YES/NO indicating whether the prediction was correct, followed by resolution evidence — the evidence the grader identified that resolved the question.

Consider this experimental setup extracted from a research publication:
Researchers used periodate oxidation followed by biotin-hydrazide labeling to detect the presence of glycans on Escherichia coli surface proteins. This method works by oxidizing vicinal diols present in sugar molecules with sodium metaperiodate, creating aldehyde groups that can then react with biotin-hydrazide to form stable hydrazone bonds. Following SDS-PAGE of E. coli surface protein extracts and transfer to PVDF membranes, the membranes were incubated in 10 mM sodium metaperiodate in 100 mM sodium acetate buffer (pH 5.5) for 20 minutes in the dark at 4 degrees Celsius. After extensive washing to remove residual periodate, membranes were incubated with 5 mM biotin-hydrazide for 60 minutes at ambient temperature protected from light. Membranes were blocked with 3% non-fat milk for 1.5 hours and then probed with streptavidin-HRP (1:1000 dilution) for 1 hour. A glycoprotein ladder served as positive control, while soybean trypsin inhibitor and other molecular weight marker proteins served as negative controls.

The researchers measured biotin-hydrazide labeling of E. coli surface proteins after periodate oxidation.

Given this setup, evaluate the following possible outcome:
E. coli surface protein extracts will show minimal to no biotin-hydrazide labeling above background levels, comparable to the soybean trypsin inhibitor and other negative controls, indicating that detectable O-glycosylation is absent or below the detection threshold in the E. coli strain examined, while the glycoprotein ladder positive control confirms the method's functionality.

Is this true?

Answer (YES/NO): NO